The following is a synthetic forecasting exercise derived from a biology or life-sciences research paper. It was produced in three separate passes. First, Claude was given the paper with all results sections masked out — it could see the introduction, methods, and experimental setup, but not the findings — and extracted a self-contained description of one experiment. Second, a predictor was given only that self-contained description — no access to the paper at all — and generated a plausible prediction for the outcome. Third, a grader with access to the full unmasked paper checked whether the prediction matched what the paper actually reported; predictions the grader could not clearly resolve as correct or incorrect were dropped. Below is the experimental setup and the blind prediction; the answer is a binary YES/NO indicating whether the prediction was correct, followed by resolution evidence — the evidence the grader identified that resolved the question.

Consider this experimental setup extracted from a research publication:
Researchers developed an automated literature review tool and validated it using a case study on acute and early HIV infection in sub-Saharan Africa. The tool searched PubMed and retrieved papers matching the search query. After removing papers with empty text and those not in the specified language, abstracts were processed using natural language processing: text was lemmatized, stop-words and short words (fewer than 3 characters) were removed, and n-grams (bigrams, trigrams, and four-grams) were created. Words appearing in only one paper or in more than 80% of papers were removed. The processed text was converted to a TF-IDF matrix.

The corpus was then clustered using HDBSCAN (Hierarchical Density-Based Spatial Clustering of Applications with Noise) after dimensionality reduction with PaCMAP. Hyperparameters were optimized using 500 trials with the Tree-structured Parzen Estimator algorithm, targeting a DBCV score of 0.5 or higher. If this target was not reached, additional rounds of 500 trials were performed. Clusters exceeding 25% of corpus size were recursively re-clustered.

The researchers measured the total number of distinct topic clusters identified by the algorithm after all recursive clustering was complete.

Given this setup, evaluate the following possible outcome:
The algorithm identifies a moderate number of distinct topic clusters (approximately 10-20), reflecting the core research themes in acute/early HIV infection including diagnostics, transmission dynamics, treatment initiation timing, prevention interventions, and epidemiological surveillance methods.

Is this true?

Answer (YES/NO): YES